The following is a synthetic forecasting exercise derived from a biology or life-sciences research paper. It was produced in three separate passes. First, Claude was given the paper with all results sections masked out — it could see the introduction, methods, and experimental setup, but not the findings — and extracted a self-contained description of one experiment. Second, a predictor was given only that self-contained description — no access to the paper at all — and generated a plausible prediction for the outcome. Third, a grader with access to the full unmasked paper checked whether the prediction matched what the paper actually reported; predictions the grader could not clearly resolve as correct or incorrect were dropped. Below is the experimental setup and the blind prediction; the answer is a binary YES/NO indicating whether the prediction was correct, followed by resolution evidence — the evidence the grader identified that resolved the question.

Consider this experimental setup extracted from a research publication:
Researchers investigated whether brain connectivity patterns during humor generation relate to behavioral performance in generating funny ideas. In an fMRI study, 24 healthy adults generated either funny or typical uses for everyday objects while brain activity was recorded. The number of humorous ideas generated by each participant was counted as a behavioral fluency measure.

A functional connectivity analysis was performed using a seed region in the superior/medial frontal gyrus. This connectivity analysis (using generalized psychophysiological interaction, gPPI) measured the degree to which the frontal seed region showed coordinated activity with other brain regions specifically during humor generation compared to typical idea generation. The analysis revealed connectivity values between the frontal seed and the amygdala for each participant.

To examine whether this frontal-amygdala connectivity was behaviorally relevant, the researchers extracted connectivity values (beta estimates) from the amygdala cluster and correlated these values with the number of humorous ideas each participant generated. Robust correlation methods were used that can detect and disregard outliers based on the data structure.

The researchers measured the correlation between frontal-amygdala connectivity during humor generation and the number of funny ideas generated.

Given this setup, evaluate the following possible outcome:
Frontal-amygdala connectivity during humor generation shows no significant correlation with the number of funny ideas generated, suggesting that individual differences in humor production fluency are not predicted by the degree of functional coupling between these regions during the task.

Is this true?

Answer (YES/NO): NO